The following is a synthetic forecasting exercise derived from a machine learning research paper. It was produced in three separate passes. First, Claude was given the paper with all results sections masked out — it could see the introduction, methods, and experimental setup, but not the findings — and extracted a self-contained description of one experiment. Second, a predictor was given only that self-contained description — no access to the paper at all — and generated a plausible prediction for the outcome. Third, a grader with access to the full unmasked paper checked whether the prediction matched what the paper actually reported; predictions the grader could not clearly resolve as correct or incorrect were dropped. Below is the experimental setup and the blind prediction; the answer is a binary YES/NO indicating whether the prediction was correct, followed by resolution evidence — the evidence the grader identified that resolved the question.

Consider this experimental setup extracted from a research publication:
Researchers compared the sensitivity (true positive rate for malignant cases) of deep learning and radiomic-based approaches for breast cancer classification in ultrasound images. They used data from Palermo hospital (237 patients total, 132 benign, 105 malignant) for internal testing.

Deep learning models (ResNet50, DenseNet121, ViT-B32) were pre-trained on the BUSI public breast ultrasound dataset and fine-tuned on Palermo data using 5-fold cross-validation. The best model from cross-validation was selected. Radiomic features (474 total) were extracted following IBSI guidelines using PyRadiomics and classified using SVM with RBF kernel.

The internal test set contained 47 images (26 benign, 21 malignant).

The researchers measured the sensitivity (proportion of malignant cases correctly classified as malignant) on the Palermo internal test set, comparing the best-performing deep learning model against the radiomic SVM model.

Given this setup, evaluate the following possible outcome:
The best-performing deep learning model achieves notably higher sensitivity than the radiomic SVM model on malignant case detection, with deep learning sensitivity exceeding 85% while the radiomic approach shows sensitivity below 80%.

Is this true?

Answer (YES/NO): YES